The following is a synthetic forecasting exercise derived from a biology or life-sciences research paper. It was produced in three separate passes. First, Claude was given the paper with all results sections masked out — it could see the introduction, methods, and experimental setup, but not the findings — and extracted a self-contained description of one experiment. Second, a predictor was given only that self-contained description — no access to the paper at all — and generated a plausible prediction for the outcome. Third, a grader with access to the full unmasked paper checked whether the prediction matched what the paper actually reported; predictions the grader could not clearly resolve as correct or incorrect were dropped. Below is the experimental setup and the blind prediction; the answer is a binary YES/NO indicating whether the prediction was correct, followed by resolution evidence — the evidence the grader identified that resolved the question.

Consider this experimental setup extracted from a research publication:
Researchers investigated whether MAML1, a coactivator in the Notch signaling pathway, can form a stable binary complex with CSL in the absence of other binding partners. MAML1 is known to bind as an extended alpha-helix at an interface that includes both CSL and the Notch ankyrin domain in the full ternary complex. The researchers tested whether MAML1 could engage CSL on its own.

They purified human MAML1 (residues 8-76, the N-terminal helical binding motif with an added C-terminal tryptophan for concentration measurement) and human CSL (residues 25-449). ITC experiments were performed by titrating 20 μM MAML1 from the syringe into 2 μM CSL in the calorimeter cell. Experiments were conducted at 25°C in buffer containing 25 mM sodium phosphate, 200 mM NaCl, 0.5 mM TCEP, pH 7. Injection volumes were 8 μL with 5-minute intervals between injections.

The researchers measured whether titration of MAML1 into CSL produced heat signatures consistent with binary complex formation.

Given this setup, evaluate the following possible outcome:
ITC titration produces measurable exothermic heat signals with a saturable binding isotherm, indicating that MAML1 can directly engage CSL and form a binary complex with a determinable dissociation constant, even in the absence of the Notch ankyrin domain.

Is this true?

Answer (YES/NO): NO